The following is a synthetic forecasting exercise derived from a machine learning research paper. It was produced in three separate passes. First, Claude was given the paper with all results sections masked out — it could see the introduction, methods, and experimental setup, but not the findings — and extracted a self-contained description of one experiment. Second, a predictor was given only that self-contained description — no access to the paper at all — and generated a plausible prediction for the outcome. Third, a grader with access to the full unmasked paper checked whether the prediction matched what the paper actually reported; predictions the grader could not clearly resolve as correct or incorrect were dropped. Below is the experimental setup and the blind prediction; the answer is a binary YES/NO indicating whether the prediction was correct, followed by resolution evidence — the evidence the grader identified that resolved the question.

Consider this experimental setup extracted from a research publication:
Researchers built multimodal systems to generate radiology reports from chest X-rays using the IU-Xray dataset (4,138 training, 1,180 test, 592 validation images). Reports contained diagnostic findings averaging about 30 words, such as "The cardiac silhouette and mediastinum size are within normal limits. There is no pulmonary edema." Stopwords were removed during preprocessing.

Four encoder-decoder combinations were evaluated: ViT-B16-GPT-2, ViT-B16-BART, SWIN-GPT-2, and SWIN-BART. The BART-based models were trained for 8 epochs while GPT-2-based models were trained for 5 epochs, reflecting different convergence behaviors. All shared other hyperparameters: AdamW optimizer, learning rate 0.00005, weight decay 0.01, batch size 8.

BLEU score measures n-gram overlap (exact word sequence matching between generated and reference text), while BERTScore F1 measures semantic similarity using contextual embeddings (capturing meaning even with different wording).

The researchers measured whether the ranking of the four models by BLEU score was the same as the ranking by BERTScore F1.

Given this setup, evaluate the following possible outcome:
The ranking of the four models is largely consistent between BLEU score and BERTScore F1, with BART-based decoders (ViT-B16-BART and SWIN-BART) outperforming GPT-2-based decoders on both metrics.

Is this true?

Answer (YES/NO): NO